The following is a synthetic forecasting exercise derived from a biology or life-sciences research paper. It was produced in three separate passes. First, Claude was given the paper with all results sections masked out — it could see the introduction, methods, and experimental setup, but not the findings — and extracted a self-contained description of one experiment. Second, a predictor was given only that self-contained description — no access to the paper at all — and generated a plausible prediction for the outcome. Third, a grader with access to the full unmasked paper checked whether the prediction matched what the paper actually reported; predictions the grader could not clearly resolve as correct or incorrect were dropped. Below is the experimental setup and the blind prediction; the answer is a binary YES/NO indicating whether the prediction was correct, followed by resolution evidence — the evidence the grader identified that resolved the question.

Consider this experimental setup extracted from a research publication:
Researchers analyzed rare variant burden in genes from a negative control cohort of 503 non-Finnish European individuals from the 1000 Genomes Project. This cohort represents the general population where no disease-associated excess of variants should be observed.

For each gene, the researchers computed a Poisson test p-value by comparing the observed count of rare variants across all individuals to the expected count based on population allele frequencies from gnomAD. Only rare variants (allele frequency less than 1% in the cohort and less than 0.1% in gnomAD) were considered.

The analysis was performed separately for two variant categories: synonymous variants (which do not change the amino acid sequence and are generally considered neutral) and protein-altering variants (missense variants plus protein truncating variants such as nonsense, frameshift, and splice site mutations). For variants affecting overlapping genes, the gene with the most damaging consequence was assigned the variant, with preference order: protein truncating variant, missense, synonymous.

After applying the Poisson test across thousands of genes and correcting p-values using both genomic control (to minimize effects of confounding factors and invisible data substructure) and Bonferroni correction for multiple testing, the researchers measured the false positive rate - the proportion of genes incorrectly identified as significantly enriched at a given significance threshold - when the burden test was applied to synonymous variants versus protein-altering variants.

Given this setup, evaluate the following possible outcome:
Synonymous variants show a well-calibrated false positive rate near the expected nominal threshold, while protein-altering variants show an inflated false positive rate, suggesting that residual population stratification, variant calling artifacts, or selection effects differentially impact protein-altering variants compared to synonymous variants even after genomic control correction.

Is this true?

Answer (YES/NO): NO